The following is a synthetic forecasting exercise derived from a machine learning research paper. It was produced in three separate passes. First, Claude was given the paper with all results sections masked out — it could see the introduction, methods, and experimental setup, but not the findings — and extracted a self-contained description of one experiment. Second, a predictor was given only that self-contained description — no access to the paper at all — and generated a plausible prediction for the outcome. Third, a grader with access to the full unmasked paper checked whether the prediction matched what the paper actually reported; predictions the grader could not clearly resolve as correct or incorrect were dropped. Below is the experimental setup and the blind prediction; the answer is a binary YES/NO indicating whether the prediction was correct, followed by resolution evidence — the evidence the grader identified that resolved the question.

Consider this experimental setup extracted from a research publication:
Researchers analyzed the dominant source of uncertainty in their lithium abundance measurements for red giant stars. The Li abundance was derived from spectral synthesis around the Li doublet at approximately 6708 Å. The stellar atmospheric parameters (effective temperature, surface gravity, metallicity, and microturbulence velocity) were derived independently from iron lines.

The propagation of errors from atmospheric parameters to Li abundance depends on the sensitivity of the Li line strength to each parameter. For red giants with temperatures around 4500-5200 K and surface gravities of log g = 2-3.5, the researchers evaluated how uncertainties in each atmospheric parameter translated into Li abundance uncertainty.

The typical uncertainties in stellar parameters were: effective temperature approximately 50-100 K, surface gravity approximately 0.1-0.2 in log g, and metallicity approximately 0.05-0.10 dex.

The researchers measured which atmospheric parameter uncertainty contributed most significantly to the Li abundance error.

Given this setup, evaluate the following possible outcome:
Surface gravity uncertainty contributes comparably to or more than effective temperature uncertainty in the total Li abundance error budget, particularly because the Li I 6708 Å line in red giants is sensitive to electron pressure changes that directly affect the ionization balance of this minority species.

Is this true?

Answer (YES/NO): NO